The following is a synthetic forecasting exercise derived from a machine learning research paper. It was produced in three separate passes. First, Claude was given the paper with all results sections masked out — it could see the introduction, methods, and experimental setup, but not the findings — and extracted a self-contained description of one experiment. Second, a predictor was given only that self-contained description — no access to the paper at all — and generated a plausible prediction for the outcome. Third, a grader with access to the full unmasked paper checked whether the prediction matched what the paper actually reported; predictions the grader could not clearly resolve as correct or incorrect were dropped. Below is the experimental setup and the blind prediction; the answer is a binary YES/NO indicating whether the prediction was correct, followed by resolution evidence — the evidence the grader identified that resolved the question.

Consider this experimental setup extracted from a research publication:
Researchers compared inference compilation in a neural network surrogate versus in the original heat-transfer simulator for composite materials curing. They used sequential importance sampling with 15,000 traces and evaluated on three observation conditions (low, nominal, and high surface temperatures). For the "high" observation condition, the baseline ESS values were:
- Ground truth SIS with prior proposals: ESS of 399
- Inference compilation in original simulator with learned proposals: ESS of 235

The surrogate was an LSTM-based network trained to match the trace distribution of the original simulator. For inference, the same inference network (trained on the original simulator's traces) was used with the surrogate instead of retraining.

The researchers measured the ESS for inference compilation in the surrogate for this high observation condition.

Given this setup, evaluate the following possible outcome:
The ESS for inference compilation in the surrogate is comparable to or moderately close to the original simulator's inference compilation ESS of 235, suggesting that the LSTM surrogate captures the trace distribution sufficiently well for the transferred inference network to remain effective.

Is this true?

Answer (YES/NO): NO